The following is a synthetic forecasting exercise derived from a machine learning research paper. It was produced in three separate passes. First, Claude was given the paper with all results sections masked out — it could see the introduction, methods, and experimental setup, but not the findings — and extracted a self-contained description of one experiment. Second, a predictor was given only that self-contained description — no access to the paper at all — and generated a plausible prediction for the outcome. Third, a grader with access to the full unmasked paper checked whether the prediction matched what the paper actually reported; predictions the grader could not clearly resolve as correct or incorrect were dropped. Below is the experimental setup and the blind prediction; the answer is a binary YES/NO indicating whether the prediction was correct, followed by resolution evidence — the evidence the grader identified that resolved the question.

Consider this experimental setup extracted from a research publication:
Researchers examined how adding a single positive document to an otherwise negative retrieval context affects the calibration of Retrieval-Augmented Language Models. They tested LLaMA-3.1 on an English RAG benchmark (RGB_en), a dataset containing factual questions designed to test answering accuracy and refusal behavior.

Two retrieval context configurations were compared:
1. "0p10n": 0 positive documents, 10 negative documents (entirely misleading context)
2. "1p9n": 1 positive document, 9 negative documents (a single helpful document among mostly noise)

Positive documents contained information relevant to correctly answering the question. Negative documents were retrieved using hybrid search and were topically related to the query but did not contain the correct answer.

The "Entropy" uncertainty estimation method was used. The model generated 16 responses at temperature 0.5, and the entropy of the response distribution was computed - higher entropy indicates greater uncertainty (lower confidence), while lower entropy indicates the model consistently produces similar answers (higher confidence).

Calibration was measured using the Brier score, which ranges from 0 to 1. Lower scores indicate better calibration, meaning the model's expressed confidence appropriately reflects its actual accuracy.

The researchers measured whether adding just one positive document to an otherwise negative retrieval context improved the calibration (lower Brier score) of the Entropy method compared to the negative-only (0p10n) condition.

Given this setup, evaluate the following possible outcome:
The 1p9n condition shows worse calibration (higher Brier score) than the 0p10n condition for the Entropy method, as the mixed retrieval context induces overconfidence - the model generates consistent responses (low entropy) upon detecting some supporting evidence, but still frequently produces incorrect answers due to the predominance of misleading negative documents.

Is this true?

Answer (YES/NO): NO